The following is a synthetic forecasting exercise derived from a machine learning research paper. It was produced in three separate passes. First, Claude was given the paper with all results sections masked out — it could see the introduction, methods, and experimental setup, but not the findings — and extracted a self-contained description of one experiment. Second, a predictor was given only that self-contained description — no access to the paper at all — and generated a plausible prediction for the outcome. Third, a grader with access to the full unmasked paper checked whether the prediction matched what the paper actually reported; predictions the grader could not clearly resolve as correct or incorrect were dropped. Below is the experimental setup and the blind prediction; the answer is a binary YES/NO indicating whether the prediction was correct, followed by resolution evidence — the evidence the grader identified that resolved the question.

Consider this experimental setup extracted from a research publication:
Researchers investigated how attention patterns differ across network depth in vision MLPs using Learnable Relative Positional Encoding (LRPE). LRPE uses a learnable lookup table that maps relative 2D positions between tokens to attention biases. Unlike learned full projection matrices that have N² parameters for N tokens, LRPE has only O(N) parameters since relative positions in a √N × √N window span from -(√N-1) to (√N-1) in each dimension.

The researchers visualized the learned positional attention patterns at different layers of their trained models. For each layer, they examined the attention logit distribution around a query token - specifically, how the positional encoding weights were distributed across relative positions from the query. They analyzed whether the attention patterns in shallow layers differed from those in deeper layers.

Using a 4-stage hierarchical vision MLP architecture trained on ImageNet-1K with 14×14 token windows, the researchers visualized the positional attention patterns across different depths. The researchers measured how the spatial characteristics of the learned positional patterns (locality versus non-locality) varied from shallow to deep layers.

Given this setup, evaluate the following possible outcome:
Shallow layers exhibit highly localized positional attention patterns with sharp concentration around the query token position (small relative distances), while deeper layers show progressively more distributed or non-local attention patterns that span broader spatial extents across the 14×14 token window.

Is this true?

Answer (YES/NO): YES